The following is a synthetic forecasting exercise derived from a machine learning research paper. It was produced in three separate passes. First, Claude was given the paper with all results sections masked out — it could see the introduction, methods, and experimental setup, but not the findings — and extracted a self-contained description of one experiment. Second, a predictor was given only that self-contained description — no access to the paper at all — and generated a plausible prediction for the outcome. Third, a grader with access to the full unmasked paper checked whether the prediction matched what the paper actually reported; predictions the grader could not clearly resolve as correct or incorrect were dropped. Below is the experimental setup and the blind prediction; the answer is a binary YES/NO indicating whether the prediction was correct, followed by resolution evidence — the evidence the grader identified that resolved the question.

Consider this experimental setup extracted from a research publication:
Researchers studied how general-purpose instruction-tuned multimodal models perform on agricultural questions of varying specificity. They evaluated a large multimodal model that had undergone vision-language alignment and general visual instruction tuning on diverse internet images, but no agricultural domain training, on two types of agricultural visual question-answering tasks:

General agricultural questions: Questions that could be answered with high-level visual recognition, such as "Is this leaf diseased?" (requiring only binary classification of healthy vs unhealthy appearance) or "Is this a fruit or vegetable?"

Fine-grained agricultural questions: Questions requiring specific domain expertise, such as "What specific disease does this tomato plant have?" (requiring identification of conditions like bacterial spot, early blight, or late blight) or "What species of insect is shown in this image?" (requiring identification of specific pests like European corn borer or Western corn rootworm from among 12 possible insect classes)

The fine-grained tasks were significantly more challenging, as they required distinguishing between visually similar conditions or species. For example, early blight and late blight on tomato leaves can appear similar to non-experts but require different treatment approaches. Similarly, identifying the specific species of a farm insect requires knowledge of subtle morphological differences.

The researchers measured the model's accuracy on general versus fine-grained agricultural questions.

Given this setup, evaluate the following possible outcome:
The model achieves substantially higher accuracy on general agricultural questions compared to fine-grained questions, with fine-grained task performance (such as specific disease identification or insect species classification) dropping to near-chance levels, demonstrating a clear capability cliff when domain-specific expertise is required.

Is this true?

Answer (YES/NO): YES